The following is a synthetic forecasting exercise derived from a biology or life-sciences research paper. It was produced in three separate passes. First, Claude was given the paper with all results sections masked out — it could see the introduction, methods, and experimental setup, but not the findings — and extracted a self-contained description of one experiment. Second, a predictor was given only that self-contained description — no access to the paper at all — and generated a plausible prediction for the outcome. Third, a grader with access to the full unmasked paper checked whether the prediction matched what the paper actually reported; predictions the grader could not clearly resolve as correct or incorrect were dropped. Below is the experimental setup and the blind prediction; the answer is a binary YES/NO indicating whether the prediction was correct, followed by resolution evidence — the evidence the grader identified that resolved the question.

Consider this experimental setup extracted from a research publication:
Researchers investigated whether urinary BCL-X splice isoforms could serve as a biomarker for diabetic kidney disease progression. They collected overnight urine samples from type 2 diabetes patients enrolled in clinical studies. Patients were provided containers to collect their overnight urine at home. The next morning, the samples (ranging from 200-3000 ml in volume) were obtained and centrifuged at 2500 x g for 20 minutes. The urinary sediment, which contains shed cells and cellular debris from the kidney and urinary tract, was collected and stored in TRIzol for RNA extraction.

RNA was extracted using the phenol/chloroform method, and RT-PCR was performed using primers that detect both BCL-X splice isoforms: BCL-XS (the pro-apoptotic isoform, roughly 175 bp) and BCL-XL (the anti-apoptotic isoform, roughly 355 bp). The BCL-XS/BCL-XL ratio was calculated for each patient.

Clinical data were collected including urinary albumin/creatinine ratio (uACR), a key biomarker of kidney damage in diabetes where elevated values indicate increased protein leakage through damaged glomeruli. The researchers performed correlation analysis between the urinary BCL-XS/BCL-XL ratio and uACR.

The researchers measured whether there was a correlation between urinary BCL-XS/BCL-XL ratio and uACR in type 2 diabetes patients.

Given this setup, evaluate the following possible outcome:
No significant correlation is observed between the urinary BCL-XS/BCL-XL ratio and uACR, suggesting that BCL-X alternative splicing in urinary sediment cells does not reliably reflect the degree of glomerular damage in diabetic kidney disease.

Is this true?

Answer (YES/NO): YES